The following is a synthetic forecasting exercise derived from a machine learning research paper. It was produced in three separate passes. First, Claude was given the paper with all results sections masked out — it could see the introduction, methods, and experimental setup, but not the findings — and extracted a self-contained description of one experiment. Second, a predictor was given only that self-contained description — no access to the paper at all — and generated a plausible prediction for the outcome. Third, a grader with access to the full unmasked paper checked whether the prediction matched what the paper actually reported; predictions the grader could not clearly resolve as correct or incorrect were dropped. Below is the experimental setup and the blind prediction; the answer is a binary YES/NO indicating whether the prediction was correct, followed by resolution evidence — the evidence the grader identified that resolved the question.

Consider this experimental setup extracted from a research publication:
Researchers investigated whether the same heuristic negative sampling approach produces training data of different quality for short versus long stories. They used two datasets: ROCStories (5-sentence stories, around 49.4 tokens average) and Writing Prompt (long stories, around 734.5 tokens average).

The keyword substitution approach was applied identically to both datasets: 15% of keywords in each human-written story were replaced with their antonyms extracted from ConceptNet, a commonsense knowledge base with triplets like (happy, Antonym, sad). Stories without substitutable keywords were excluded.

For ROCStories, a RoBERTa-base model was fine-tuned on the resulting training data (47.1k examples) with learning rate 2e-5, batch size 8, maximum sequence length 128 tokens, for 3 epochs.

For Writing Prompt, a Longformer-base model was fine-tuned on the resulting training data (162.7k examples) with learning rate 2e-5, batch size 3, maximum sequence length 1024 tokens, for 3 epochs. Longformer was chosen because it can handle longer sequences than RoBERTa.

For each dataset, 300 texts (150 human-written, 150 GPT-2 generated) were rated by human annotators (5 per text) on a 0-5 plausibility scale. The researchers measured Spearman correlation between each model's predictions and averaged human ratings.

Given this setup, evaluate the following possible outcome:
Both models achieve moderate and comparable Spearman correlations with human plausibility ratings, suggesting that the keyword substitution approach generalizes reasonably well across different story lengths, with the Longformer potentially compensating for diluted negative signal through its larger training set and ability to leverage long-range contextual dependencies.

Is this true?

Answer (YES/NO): NO